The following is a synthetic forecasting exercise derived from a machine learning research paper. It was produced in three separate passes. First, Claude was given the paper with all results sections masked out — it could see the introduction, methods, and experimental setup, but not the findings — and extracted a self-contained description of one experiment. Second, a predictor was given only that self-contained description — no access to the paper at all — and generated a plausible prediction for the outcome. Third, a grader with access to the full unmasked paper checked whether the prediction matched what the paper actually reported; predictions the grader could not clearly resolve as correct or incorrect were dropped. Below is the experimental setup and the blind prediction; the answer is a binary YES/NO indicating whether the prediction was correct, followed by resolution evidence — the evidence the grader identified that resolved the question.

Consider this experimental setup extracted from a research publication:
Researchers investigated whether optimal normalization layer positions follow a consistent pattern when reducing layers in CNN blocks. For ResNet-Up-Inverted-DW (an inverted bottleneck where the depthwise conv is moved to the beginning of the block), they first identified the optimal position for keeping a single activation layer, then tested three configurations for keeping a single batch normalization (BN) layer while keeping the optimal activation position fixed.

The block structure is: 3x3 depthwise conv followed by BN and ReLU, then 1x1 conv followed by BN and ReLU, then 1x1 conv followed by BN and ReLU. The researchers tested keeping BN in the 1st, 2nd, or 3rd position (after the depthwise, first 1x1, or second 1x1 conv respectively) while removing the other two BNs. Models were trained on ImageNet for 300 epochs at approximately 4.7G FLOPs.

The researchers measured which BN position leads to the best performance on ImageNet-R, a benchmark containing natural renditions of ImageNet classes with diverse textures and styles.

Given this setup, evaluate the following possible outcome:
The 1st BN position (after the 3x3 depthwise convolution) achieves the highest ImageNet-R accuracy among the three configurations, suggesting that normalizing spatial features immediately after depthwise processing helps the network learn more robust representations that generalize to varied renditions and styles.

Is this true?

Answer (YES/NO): YES